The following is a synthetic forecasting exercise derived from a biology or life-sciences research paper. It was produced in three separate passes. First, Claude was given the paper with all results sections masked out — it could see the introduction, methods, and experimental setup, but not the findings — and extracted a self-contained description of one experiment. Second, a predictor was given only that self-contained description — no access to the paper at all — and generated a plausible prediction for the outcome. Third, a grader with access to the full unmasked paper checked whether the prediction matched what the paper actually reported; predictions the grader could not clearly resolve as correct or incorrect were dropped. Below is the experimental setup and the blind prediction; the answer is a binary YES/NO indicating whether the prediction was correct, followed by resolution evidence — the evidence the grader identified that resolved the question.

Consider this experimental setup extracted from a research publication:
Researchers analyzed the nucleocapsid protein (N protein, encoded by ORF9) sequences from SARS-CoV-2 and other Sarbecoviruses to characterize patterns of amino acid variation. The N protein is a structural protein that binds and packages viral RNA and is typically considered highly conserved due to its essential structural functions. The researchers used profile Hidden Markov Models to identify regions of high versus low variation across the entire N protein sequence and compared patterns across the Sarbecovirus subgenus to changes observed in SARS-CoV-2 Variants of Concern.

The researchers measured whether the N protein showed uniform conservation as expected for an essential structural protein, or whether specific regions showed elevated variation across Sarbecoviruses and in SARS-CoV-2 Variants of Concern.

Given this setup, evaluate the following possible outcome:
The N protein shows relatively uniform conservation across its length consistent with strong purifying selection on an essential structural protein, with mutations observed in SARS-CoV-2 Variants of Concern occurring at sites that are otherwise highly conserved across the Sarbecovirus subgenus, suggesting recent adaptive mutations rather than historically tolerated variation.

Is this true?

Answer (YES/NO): NO